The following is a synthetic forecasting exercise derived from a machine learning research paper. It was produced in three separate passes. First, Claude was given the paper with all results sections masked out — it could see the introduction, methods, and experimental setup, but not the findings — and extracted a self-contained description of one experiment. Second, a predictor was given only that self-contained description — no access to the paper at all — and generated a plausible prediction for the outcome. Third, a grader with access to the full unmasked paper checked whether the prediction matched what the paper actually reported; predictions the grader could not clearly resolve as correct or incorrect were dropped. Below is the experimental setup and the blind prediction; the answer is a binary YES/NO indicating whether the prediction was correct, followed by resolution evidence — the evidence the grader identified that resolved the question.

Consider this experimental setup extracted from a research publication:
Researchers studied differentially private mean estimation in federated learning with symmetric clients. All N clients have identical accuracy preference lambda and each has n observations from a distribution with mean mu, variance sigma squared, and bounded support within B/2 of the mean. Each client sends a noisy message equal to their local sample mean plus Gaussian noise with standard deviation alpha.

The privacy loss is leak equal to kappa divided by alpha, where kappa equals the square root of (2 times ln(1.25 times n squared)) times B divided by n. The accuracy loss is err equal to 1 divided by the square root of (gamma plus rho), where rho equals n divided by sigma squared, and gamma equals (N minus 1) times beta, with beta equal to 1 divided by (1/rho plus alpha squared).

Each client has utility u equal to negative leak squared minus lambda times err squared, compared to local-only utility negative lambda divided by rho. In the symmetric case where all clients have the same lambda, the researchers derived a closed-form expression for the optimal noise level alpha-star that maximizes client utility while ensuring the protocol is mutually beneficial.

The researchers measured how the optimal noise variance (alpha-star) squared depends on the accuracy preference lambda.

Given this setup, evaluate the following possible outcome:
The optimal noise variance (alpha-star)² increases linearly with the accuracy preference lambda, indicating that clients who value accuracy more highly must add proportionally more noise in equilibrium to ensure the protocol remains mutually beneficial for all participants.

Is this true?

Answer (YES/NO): NO